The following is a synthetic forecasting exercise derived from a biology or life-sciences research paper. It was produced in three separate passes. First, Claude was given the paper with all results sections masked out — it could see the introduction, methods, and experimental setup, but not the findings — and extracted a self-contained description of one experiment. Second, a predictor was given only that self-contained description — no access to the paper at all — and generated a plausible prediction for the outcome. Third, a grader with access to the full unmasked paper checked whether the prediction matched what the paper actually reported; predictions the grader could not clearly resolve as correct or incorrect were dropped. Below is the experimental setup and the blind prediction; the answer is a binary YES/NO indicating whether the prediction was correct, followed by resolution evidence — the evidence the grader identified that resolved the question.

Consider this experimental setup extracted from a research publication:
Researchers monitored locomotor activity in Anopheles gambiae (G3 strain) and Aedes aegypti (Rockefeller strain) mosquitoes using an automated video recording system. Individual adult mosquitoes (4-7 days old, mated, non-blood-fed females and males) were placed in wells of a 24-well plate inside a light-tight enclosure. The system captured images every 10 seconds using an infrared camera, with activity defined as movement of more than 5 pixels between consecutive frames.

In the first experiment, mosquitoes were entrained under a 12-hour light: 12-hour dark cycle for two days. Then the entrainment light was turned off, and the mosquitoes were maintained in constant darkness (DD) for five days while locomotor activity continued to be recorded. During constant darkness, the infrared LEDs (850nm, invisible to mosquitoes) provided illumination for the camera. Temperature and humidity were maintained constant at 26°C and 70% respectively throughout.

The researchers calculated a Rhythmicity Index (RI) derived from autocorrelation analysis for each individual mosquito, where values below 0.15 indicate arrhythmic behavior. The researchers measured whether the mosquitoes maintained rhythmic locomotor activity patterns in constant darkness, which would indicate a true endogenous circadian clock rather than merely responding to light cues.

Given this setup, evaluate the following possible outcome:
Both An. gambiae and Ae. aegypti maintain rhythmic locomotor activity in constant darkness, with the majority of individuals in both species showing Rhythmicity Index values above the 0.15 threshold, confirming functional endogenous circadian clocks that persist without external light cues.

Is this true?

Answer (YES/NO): YES